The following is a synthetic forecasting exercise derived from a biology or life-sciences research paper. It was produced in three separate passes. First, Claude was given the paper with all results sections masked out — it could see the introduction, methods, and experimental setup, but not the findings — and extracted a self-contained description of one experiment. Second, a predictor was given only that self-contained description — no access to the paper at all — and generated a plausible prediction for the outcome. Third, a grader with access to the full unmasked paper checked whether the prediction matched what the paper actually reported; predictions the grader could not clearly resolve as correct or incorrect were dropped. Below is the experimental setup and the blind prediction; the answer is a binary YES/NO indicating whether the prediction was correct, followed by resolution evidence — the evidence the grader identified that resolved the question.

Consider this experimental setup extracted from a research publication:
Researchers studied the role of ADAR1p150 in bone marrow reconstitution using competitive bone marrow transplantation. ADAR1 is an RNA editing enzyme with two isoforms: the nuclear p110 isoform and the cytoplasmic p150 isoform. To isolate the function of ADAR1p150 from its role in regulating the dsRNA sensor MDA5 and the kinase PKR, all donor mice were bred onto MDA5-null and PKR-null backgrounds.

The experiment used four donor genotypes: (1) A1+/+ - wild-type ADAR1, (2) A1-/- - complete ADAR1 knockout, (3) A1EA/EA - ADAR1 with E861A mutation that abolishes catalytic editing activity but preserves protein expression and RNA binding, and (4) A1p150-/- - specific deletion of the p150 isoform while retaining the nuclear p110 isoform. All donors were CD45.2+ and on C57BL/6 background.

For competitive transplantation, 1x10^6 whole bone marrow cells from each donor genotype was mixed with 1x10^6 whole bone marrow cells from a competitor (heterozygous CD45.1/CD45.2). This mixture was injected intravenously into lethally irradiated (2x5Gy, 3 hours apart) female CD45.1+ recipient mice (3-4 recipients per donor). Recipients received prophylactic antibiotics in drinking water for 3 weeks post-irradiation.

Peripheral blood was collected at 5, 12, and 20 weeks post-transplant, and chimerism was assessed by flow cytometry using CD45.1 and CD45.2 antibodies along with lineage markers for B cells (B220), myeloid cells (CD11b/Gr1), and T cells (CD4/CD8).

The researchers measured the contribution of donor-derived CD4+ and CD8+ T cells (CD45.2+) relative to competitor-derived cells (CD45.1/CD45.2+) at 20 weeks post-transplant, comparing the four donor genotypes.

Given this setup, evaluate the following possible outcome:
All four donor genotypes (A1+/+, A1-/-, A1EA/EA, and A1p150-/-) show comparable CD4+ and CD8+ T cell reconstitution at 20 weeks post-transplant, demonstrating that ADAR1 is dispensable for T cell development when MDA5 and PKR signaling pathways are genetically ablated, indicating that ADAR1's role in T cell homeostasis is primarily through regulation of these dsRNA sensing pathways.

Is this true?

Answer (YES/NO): NO